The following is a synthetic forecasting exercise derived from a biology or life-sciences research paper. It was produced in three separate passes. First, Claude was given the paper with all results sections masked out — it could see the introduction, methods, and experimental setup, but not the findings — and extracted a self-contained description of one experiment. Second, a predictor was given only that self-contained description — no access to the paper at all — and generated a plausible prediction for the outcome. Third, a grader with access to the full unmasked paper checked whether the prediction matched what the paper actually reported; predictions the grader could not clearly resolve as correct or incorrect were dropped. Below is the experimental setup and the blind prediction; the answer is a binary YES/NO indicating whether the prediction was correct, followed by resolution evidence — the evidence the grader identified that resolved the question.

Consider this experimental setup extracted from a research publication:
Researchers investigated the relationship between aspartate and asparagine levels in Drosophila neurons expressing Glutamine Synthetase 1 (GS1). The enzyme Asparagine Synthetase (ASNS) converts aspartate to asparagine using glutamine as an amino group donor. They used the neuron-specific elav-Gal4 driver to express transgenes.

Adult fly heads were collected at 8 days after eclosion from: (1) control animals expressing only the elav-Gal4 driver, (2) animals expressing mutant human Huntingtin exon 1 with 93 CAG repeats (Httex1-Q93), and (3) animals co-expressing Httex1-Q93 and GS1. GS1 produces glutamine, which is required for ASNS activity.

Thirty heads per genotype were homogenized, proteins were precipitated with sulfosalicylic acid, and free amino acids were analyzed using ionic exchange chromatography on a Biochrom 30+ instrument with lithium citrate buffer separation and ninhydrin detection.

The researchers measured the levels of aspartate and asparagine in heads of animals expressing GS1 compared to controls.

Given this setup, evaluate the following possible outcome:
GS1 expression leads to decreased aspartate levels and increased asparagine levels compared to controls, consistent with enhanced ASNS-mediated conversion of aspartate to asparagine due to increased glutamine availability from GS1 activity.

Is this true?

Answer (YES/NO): YES